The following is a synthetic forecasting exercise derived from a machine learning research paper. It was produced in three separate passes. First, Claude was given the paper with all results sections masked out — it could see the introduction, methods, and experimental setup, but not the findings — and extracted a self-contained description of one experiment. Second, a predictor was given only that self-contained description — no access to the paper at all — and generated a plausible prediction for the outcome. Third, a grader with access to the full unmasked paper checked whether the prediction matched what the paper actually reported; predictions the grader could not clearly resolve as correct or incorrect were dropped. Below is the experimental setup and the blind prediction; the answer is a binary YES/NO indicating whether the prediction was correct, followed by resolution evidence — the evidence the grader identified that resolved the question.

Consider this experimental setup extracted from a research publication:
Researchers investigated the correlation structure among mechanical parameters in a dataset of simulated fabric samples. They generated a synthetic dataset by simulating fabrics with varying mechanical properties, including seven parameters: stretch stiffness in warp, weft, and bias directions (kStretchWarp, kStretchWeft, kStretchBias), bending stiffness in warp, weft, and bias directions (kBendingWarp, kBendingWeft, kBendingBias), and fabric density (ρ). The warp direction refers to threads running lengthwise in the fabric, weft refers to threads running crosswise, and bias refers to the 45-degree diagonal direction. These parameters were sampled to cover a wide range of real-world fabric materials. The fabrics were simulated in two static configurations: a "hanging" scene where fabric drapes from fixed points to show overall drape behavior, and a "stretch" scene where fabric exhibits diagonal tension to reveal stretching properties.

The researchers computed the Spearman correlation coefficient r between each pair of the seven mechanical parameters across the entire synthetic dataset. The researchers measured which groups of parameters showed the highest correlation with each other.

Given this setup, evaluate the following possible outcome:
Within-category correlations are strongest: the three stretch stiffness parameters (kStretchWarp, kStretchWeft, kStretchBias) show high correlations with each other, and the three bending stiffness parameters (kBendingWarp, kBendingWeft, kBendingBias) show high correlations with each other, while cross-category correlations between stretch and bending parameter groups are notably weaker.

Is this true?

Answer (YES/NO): NO